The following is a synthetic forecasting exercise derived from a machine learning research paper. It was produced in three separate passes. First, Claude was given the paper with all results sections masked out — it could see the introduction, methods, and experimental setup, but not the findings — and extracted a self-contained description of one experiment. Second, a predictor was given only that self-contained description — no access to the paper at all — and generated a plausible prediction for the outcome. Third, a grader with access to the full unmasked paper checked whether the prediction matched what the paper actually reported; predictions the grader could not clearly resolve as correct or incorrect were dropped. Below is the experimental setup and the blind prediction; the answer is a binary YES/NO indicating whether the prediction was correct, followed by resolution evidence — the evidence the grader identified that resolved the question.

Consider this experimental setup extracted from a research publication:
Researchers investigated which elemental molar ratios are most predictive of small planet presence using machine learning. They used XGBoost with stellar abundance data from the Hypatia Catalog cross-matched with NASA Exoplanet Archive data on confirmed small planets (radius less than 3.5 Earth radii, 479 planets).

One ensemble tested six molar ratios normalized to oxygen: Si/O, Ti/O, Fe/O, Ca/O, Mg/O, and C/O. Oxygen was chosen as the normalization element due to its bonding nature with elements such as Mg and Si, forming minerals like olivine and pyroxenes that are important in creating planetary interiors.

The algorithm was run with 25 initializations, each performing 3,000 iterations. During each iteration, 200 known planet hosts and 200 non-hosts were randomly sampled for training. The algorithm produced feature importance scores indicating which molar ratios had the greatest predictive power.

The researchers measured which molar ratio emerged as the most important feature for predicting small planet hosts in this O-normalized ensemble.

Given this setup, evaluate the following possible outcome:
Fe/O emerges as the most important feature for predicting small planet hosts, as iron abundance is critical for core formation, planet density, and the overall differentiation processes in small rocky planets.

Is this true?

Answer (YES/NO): NO